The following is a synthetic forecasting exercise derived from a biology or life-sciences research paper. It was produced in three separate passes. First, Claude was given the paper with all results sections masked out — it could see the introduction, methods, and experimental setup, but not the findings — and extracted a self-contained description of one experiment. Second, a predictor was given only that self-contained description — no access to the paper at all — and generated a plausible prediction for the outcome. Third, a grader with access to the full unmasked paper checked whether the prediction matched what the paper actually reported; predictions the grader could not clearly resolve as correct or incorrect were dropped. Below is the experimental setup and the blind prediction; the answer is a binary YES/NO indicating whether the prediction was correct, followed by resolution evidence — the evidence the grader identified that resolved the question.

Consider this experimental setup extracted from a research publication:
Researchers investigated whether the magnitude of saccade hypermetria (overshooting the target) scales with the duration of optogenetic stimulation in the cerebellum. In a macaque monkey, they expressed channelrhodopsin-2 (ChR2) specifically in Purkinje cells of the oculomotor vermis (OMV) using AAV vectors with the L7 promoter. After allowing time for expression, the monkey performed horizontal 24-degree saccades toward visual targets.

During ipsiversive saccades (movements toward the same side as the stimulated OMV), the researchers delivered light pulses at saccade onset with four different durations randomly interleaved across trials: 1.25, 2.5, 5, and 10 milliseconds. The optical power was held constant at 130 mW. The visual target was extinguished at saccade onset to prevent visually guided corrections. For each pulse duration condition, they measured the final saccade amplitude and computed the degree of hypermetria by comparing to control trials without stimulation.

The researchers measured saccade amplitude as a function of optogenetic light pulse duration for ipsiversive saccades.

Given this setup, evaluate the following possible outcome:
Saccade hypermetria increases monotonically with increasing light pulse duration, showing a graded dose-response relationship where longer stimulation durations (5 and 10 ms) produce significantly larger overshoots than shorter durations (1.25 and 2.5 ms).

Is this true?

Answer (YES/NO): YES